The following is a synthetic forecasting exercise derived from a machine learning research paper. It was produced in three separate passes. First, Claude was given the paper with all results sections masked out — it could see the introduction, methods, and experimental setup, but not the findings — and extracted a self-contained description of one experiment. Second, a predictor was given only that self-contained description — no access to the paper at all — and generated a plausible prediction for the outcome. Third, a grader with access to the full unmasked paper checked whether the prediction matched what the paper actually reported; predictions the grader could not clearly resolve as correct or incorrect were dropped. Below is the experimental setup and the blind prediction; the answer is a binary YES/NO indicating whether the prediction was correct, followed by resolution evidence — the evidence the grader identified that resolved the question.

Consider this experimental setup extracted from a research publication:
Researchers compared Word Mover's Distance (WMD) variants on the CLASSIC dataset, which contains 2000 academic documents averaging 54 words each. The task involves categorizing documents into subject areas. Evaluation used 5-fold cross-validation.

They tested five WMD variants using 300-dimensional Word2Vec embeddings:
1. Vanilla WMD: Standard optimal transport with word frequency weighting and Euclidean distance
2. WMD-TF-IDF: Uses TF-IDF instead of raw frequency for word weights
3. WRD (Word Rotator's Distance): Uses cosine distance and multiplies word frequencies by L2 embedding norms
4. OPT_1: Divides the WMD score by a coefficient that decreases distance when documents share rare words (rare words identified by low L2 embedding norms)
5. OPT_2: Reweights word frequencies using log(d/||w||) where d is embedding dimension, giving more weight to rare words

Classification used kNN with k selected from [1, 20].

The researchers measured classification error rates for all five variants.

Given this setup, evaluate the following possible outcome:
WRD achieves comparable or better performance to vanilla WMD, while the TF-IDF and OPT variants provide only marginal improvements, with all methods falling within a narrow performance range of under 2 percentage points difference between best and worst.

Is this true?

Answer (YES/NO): NO